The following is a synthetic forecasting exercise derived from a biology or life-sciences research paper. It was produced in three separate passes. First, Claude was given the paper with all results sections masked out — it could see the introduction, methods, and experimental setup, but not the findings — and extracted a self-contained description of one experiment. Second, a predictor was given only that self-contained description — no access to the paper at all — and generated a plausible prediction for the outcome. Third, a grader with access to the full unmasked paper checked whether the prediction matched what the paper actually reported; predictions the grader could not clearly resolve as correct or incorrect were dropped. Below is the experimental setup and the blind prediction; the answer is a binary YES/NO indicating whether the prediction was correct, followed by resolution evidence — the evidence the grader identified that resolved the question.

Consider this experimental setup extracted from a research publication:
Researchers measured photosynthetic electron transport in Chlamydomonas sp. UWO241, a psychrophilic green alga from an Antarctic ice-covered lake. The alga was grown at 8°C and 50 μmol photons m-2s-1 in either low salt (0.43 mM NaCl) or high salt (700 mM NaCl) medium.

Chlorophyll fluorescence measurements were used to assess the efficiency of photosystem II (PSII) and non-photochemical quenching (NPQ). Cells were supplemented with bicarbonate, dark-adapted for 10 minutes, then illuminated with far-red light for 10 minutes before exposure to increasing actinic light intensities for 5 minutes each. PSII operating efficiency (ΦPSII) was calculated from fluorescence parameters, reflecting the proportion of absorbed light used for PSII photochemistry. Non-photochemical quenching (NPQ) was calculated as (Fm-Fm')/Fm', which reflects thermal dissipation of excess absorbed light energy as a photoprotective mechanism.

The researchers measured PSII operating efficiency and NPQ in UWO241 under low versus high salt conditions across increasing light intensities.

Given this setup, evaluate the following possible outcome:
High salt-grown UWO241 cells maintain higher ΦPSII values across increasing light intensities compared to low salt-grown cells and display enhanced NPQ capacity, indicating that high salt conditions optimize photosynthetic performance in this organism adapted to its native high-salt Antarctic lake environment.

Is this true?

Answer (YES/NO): NO